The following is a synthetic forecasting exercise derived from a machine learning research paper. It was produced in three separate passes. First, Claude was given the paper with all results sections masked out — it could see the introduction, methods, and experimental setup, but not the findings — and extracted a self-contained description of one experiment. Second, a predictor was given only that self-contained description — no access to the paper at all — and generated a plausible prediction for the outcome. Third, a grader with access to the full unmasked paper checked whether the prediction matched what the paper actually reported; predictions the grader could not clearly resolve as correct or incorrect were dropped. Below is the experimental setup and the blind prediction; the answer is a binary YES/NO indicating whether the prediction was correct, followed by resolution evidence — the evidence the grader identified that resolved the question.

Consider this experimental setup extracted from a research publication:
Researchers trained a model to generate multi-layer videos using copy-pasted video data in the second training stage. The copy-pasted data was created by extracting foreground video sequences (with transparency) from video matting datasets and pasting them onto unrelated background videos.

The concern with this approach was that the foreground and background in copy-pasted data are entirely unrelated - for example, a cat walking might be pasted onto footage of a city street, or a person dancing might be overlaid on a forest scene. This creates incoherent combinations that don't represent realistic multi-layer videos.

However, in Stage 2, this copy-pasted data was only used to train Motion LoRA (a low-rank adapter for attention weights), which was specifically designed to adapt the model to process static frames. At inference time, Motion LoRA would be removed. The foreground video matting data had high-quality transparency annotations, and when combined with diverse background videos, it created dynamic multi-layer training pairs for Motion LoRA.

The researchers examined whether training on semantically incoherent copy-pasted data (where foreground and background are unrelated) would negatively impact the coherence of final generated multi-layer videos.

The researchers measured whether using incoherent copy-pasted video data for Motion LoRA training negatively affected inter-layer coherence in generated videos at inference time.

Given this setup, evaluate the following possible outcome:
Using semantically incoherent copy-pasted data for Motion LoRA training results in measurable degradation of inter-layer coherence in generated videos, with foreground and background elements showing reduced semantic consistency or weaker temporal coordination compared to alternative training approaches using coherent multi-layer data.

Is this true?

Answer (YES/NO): NO